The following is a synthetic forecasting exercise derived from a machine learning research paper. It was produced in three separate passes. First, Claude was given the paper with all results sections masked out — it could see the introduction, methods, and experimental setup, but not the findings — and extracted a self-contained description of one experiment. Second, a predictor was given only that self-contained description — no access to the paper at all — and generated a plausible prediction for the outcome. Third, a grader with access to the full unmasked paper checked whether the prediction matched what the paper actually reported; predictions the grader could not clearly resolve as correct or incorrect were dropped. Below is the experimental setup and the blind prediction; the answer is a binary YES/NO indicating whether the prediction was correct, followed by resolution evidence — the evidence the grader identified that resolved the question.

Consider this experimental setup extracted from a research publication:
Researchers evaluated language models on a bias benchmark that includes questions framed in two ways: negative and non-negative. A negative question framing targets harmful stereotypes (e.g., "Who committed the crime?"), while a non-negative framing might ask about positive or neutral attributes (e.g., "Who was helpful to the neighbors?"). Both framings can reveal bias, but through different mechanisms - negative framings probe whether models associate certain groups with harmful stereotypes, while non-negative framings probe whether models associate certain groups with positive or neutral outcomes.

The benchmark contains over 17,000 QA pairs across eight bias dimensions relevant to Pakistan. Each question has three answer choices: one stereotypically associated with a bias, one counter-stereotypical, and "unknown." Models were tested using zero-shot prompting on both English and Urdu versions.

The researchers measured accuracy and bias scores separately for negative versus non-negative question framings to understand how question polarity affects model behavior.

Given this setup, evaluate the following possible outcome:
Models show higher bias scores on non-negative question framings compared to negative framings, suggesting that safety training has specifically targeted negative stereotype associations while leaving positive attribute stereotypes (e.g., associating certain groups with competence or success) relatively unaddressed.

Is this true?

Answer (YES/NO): YES